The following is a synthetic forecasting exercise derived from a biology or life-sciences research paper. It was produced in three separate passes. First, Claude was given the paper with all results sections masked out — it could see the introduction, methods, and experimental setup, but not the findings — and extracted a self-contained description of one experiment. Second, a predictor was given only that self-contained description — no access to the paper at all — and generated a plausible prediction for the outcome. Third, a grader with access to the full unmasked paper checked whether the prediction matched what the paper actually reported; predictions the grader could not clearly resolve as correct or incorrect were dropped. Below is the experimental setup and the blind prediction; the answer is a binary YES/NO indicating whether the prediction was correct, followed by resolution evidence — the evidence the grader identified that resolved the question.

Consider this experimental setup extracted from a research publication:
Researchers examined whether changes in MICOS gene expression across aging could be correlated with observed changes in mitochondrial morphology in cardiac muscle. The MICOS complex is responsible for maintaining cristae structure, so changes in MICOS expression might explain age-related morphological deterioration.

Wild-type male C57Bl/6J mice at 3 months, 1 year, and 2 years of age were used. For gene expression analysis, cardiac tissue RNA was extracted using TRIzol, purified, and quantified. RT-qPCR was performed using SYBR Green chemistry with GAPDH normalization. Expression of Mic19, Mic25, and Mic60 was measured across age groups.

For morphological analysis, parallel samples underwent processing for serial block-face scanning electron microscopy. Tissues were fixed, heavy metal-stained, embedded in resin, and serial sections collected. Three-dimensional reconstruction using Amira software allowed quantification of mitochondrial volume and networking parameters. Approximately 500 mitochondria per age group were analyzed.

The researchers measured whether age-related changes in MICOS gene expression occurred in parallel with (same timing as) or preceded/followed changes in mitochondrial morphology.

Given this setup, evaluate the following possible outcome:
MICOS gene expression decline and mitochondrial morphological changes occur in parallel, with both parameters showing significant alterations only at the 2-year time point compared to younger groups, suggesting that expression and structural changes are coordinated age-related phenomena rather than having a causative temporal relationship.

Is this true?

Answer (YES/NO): NO